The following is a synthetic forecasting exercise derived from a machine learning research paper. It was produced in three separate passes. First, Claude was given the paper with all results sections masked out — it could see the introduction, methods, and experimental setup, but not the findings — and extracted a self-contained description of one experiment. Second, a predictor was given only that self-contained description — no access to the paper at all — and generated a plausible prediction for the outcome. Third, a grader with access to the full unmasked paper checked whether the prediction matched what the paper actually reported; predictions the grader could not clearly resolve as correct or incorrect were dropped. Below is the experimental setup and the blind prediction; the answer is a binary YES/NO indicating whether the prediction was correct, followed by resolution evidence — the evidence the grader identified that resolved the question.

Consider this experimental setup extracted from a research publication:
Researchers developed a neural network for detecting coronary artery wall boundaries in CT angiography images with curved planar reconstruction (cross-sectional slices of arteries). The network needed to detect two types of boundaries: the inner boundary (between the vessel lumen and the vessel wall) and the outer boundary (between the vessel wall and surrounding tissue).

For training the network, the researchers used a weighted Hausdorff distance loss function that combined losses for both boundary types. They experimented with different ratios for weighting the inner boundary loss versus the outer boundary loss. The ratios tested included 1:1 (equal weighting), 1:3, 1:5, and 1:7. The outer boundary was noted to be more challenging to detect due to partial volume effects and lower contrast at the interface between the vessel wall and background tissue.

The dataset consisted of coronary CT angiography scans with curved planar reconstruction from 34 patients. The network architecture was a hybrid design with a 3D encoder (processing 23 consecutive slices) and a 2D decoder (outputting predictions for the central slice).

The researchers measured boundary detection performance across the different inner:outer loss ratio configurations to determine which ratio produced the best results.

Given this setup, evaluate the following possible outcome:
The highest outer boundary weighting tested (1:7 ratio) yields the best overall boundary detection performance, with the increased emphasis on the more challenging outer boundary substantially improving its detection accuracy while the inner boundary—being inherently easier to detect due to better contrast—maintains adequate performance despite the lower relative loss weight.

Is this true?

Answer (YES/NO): NO